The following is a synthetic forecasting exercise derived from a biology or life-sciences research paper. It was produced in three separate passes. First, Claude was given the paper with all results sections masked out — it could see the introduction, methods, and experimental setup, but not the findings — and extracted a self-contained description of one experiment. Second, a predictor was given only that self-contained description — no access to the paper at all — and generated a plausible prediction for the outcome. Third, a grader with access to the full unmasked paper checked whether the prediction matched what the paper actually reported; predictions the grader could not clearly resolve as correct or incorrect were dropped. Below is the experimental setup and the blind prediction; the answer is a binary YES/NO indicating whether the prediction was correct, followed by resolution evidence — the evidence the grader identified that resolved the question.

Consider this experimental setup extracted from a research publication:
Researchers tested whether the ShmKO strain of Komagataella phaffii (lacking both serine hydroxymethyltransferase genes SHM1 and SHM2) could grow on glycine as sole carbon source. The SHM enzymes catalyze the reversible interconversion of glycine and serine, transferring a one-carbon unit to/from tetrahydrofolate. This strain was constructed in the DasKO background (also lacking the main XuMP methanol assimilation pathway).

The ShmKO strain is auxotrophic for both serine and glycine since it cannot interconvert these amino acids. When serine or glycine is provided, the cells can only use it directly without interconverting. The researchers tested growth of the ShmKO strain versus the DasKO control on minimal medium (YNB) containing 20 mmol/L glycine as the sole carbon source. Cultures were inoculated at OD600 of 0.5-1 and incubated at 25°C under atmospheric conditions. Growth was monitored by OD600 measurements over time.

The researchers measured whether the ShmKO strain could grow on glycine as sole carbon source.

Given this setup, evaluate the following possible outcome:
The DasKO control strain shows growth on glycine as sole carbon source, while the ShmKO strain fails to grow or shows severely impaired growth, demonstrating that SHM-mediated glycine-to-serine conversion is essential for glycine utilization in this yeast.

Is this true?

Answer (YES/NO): YES